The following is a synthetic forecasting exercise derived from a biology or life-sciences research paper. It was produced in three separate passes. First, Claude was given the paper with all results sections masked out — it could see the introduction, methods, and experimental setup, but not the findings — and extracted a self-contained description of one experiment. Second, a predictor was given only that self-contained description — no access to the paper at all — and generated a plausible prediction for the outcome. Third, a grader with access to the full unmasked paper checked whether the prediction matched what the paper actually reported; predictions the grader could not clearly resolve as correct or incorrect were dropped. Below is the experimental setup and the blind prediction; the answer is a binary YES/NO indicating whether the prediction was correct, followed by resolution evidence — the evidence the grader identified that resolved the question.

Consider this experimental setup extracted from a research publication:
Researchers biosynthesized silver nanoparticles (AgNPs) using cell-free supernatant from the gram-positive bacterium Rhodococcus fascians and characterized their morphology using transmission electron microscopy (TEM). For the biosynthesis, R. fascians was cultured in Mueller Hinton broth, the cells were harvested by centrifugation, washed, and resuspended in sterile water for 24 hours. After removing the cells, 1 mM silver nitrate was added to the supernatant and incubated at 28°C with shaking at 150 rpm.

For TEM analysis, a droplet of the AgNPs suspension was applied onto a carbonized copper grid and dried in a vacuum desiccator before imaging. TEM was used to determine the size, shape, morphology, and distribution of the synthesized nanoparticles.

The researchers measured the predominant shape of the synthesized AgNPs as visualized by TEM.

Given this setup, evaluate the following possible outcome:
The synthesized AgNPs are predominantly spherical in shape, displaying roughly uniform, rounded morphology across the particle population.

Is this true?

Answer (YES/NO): YES